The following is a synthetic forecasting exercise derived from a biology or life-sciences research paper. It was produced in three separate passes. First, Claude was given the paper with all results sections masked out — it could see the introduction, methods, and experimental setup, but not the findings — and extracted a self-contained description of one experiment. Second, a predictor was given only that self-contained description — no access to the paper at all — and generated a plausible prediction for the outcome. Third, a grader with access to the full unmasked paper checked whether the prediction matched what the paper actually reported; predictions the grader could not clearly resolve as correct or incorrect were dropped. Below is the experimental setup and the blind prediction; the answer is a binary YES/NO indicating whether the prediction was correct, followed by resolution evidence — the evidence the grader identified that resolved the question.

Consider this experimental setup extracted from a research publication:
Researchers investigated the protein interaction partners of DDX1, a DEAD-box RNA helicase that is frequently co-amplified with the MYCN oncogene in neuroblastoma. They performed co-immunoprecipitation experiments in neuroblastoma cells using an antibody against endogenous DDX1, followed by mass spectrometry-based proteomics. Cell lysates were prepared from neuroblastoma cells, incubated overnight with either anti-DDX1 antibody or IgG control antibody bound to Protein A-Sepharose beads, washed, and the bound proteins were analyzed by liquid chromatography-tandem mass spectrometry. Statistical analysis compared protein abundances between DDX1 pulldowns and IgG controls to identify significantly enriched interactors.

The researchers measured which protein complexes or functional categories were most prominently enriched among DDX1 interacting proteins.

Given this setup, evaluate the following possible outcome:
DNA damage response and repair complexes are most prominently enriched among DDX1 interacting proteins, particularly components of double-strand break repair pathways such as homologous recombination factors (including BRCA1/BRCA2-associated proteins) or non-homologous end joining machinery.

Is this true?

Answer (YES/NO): NO